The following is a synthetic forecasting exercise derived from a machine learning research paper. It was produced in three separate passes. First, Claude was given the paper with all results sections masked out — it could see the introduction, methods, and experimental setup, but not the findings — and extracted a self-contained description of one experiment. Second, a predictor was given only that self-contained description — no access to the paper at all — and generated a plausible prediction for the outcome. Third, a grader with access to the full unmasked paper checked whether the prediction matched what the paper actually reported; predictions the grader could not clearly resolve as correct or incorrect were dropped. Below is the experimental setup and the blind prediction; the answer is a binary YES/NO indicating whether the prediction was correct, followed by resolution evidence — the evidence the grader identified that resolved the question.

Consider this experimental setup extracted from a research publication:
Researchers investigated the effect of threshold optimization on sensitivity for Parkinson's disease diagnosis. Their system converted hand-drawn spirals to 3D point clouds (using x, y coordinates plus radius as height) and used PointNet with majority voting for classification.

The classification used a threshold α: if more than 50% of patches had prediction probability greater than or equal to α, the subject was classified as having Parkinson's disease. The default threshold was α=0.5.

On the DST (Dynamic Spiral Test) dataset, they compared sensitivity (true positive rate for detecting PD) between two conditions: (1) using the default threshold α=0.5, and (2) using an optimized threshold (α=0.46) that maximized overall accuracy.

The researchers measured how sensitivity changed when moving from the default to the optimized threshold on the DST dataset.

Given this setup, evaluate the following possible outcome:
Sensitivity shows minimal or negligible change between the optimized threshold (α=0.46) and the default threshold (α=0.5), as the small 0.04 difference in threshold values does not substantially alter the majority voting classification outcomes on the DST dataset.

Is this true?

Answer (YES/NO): NO